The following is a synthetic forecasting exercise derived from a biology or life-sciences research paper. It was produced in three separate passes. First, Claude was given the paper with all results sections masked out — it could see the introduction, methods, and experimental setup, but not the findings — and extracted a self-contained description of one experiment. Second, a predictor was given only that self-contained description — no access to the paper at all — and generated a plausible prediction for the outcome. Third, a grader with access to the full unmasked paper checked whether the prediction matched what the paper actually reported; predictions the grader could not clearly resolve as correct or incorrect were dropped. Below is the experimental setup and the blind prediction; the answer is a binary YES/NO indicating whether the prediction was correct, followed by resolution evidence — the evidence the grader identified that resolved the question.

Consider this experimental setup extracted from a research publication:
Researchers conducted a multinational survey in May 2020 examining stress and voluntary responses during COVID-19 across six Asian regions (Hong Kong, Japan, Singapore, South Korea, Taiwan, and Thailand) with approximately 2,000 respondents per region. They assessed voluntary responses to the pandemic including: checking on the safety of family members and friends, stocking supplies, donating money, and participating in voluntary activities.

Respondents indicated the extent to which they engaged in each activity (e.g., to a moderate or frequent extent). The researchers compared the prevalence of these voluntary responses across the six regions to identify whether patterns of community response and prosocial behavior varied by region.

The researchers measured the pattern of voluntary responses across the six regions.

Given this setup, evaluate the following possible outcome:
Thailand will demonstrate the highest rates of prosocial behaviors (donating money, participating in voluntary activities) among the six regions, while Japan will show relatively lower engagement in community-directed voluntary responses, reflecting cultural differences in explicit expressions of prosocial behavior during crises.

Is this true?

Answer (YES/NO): NO